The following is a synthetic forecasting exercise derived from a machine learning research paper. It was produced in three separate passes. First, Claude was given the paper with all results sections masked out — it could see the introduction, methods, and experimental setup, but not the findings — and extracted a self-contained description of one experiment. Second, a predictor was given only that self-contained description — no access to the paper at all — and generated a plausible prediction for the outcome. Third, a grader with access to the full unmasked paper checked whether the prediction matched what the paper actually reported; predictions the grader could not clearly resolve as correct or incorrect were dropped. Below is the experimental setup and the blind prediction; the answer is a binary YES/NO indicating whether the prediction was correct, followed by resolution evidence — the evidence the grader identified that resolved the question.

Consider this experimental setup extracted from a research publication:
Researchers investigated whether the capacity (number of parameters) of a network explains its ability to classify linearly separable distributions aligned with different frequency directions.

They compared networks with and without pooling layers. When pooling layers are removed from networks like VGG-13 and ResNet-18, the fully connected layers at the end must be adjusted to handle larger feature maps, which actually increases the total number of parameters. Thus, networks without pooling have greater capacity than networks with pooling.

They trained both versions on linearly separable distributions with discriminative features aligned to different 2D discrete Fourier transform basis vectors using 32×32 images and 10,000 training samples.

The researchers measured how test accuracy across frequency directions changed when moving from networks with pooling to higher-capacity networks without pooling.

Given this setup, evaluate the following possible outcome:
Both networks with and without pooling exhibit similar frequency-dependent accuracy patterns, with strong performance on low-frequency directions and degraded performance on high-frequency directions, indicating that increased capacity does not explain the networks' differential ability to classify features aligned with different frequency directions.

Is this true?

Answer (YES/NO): NO